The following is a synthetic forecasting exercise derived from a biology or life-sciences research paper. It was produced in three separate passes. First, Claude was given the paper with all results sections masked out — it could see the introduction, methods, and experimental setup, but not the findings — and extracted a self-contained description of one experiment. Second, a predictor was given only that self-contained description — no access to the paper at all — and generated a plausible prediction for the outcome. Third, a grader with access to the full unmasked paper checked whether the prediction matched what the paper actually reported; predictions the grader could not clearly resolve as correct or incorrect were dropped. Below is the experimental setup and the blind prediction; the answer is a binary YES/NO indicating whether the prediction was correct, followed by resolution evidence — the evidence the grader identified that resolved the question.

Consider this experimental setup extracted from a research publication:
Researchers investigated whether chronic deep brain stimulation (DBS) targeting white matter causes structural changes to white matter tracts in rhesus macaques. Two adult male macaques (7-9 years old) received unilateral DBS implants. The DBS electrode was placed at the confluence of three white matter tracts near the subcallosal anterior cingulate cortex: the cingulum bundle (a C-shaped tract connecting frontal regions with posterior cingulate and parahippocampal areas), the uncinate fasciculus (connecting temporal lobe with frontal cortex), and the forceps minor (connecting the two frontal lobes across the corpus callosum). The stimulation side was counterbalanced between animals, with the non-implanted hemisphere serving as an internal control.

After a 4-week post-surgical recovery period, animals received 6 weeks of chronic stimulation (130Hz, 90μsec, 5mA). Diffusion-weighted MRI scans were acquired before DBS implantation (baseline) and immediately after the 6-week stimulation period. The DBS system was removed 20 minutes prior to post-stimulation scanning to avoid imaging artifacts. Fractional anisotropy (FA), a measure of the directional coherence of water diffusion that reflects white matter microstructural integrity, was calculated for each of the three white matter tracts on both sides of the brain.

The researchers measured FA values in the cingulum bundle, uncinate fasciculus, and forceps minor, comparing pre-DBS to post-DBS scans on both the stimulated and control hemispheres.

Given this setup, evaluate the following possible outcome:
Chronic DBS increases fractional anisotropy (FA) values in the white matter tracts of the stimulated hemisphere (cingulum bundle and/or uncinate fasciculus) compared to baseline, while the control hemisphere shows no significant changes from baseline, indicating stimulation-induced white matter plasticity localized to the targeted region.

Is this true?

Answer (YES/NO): NO